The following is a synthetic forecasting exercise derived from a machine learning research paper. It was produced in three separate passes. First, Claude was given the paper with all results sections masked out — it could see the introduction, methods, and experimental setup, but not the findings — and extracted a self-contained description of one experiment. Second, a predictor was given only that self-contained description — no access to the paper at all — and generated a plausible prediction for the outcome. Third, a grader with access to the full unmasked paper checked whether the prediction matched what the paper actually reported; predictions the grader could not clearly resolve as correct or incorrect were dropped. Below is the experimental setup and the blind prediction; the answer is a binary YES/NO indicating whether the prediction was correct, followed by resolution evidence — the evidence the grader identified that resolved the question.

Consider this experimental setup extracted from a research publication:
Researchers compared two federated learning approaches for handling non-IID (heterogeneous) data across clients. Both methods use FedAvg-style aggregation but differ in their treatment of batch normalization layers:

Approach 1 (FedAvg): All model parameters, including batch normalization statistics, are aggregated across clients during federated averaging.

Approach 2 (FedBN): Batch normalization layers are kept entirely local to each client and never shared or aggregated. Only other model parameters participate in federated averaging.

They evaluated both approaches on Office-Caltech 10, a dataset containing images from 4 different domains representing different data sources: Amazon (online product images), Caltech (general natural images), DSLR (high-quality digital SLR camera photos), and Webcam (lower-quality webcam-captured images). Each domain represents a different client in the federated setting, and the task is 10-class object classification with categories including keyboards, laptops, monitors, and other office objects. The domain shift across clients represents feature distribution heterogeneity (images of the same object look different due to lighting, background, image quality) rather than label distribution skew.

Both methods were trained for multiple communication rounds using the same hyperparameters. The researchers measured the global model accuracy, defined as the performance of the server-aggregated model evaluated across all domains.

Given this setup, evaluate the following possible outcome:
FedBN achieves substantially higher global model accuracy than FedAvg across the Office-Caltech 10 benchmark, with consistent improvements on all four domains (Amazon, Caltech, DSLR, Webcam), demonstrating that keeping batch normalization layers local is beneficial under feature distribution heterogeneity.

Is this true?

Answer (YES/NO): NO